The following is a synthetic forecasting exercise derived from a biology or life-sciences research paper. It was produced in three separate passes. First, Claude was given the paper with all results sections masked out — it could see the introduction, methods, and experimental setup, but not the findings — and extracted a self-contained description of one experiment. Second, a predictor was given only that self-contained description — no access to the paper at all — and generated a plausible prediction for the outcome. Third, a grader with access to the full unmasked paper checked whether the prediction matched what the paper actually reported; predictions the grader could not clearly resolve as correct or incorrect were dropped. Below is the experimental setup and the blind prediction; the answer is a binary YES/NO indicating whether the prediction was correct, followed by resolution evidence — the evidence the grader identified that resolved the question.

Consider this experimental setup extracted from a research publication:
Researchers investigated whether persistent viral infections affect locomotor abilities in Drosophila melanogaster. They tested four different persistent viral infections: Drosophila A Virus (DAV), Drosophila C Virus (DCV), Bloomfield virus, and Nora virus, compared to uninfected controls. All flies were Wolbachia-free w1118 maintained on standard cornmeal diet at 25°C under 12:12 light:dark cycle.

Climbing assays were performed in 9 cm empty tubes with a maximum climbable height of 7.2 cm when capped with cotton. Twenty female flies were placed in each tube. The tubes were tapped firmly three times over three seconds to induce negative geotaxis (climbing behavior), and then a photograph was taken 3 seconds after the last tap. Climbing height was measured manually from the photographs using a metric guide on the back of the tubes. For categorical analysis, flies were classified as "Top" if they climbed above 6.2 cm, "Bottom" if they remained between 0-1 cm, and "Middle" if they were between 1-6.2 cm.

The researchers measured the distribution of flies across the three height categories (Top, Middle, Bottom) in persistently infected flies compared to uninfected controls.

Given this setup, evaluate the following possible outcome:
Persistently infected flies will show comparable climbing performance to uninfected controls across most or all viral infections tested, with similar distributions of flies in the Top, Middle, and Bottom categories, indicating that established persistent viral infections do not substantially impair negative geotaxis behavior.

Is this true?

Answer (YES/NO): NO